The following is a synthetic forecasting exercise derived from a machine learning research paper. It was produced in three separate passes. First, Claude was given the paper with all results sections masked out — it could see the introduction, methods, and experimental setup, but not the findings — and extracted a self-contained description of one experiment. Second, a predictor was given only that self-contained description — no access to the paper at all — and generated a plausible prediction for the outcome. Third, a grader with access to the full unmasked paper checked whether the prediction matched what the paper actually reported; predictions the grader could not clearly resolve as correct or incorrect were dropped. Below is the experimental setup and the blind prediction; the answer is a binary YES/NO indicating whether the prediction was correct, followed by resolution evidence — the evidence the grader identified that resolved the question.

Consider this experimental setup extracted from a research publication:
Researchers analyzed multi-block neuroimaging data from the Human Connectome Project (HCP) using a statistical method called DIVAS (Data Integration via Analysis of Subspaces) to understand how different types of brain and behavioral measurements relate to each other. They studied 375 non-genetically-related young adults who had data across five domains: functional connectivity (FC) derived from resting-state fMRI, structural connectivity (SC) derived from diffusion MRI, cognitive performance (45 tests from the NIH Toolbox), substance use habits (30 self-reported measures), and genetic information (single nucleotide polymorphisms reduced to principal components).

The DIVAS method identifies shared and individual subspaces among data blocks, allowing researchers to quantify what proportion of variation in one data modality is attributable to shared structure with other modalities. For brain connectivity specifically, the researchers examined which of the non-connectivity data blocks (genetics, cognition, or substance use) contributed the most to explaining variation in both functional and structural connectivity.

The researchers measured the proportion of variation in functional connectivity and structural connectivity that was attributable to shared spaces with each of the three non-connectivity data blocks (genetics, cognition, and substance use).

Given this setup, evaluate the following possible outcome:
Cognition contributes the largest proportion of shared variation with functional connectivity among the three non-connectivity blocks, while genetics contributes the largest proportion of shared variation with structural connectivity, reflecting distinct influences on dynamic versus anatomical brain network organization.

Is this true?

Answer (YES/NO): NO